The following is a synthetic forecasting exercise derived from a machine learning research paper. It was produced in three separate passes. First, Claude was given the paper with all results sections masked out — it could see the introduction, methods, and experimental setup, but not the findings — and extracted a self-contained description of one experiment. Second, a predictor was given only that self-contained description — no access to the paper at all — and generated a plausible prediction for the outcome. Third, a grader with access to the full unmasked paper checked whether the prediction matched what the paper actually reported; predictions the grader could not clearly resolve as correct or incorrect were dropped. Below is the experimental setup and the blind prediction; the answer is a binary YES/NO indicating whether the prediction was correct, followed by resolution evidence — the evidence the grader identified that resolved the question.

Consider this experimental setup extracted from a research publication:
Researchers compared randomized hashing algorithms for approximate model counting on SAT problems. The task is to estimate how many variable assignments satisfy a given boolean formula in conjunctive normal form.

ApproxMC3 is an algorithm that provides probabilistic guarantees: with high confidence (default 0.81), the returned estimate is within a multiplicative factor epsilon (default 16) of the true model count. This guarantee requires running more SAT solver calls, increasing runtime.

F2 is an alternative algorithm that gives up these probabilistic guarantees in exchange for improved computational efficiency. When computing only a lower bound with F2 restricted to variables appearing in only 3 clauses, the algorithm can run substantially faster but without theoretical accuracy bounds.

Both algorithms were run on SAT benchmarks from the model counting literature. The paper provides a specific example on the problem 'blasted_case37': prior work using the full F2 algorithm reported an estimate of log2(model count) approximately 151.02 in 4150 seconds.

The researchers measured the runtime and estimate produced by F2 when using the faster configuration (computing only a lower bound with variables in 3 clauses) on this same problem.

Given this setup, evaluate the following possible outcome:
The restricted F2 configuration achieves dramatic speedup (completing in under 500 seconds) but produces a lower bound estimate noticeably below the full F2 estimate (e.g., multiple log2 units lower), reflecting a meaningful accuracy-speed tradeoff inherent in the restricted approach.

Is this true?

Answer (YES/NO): YES